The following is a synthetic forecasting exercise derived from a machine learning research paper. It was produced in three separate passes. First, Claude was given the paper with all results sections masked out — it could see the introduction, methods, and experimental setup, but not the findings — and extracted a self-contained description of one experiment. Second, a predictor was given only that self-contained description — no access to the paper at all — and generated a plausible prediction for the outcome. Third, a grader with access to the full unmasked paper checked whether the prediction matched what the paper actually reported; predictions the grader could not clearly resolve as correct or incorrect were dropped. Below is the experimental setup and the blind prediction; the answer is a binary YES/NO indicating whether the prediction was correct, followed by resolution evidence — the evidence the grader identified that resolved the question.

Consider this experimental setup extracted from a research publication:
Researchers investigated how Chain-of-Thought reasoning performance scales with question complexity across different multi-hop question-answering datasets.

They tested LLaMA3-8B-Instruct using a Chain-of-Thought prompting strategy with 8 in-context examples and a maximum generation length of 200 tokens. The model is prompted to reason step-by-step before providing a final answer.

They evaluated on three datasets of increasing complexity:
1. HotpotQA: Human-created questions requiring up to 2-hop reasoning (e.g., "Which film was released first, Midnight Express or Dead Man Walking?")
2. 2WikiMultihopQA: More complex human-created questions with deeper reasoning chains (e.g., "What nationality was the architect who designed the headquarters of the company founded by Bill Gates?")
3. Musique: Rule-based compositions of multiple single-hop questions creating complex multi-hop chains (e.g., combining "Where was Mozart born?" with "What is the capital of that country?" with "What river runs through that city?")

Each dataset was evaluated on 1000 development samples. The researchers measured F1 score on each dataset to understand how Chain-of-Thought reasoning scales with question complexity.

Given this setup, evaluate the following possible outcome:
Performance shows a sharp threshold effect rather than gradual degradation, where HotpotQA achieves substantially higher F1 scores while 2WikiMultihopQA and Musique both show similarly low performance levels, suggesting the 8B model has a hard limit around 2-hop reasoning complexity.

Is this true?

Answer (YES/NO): NO